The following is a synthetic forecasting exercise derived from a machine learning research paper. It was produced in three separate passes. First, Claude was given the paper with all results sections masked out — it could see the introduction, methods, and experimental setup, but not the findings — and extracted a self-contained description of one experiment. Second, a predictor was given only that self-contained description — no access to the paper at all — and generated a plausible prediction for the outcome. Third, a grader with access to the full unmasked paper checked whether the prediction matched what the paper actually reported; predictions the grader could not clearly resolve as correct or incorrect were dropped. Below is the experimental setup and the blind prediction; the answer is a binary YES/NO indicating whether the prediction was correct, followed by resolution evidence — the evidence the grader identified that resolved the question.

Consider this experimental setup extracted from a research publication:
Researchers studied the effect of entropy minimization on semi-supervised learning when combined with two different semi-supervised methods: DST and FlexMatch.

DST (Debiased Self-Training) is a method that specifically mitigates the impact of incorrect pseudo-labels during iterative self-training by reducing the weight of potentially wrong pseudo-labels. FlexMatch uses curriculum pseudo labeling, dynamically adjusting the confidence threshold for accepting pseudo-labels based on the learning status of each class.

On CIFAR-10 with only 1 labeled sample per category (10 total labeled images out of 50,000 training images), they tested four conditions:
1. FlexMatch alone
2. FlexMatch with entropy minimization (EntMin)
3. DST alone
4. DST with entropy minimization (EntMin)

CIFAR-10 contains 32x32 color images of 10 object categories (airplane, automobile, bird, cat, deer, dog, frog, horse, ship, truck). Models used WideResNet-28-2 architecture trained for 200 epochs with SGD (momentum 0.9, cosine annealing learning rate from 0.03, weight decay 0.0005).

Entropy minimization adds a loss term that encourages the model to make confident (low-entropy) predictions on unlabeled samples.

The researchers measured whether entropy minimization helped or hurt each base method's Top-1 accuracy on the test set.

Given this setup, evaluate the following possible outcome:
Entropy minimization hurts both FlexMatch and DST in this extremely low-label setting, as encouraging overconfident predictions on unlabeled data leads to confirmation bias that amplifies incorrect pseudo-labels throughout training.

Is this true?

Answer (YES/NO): NO